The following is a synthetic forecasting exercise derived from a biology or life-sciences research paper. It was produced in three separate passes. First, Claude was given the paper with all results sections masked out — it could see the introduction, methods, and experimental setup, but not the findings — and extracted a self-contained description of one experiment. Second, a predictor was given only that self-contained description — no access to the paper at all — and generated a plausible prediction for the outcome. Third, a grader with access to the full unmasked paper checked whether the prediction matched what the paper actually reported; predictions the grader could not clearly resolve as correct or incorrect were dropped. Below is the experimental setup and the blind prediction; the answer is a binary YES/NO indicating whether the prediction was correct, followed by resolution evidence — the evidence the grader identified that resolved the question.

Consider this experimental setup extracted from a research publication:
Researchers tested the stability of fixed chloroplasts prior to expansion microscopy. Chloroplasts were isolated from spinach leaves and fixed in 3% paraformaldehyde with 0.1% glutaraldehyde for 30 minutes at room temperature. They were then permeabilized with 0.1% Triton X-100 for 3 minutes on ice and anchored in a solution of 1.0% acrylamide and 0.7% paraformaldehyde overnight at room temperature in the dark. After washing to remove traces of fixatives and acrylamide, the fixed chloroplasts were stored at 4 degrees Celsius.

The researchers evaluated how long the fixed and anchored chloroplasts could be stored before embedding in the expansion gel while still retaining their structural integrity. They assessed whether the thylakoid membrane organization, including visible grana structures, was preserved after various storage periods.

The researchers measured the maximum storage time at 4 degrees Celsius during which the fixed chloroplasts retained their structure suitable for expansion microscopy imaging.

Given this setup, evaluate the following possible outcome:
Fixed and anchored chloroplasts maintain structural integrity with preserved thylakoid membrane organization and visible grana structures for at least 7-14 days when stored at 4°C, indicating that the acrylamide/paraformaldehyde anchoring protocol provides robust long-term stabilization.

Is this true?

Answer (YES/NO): YES